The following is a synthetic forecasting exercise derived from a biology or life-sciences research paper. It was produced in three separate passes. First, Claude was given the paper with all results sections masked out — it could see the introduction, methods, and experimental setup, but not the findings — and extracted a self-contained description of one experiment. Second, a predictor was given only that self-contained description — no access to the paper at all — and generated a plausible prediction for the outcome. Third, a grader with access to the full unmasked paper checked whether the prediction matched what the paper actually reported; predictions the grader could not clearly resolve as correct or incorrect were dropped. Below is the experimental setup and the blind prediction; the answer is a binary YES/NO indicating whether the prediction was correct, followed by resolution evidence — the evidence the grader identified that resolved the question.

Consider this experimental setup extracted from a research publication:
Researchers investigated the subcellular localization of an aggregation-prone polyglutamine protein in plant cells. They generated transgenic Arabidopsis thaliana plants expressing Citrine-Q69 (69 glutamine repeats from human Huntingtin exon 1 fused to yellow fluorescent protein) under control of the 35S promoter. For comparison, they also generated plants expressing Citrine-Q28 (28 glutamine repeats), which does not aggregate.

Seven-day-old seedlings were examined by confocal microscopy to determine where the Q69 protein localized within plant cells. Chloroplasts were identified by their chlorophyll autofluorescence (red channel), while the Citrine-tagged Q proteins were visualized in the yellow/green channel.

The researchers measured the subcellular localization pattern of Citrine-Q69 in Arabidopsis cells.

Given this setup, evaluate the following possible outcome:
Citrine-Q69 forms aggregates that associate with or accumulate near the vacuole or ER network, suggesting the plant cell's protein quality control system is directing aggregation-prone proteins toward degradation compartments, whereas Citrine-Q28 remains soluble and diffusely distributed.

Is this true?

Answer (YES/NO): NO